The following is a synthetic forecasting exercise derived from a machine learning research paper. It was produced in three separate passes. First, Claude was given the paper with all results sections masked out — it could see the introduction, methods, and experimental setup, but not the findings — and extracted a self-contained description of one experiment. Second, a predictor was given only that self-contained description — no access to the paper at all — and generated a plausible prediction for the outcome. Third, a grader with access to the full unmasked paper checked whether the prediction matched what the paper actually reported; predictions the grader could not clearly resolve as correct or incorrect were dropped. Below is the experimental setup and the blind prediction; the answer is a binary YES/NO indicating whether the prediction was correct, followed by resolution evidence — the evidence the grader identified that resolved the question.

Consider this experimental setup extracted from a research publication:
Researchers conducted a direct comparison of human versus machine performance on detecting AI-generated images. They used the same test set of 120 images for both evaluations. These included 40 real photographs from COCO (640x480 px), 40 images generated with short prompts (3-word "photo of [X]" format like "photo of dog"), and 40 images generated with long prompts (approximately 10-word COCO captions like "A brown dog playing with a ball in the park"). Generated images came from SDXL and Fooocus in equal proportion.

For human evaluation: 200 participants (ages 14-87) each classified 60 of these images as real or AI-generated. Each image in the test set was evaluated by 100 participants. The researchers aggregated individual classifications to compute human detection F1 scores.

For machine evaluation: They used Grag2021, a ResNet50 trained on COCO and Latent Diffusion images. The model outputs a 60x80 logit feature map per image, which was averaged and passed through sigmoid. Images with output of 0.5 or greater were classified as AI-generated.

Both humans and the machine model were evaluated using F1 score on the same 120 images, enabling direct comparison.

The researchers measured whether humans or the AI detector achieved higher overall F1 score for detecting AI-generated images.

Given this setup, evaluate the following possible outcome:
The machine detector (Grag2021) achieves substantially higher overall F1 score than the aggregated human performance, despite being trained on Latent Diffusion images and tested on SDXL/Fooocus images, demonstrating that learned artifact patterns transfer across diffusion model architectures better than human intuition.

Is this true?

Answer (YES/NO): NO